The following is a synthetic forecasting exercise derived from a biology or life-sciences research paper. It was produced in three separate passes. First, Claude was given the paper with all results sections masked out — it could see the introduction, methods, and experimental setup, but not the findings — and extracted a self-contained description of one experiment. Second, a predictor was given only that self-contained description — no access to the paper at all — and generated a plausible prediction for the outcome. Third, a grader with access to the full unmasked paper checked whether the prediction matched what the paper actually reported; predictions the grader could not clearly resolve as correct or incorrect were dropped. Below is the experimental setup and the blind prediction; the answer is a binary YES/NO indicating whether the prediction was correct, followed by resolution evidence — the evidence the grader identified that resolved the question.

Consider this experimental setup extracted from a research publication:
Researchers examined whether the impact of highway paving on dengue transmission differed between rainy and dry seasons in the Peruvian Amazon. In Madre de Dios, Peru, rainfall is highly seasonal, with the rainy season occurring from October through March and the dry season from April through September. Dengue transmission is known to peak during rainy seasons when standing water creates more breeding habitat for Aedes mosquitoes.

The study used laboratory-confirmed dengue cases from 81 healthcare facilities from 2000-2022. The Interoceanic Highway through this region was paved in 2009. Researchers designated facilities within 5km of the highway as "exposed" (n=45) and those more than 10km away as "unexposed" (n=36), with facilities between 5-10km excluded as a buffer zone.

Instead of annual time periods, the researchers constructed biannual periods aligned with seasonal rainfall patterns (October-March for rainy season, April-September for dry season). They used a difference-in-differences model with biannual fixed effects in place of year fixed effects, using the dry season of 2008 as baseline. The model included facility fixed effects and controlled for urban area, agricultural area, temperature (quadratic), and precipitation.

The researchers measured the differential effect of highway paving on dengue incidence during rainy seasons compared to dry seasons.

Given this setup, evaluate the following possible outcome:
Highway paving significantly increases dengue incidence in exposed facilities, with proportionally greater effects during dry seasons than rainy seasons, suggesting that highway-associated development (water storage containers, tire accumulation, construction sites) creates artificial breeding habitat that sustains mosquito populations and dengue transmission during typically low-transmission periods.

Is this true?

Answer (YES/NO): NO